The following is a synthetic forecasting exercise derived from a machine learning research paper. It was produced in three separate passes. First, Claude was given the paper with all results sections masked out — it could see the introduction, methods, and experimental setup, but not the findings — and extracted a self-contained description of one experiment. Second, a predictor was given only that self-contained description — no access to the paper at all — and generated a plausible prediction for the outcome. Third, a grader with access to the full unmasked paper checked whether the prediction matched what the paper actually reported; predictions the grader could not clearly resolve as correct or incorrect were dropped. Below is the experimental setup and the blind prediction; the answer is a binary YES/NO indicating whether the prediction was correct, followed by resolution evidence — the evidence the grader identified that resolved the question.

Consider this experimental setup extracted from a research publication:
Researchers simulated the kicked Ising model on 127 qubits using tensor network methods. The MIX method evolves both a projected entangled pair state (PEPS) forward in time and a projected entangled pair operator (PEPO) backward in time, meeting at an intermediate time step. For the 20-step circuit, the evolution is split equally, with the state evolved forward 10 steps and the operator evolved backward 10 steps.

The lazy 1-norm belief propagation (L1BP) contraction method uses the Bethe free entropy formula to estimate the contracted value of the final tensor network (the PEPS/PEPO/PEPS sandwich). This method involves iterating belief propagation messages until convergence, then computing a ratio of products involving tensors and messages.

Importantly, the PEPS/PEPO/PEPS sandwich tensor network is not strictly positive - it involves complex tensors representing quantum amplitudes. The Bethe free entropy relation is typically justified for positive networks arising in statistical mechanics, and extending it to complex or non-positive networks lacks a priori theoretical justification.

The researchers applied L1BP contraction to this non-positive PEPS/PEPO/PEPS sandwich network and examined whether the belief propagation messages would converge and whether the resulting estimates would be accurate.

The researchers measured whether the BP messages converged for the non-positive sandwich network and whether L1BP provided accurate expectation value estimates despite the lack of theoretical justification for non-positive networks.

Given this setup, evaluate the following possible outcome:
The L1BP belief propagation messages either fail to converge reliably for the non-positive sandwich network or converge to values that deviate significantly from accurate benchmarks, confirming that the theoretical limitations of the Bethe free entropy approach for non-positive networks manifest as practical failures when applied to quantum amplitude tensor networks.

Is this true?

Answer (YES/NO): NO